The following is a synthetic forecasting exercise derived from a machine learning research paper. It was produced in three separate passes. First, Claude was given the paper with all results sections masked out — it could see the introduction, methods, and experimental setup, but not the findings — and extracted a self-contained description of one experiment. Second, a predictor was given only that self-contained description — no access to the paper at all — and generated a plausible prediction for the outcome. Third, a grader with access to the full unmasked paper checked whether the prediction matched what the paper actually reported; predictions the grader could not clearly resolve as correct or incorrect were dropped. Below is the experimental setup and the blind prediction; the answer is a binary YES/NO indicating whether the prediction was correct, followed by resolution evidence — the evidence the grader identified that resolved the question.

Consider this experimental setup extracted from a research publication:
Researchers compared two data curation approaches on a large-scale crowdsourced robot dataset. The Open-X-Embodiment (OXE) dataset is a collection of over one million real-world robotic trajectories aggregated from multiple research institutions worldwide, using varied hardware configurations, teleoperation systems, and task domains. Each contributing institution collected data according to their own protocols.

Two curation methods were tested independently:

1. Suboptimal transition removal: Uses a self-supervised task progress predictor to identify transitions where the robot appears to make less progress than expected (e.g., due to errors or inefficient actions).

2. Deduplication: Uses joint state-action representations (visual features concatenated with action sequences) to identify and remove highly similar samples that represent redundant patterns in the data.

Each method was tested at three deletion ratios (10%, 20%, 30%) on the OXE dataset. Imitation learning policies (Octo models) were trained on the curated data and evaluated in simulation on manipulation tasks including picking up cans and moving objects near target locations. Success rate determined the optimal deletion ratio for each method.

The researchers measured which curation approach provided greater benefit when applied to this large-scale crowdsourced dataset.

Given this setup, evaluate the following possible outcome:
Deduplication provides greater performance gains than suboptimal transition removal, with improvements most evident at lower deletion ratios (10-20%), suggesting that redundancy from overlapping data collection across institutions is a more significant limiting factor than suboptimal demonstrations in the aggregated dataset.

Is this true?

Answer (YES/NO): NO